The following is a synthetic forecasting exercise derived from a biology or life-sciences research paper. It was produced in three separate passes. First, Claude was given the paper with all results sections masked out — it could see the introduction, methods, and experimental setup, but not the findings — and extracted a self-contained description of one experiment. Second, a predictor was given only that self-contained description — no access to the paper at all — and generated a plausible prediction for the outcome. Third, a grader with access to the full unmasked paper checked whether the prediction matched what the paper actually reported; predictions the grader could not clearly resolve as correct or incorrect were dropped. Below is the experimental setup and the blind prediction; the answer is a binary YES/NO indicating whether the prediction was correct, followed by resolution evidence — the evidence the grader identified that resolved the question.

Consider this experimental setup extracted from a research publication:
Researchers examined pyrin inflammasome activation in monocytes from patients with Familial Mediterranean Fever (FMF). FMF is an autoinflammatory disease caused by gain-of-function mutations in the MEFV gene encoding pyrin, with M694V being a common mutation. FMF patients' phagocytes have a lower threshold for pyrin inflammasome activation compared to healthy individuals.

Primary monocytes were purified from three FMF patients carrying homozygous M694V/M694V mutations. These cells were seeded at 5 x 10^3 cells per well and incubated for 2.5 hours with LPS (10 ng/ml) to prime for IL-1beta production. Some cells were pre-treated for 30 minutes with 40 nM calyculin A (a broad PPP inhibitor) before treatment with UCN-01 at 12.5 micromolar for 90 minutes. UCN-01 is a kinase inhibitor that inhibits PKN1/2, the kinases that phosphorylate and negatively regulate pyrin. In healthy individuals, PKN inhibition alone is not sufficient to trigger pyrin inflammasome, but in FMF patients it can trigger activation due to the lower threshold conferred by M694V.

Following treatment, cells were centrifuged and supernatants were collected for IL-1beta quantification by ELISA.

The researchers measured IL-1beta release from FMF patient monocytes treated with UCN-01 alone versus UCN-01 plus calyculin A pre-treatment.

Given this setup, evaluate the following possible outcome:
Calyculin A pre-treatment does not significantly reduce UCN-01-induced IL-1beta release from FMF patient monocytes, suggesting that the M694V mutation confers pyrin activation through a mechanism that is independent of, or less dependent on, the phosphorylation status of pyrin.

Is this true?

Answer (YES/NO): NO